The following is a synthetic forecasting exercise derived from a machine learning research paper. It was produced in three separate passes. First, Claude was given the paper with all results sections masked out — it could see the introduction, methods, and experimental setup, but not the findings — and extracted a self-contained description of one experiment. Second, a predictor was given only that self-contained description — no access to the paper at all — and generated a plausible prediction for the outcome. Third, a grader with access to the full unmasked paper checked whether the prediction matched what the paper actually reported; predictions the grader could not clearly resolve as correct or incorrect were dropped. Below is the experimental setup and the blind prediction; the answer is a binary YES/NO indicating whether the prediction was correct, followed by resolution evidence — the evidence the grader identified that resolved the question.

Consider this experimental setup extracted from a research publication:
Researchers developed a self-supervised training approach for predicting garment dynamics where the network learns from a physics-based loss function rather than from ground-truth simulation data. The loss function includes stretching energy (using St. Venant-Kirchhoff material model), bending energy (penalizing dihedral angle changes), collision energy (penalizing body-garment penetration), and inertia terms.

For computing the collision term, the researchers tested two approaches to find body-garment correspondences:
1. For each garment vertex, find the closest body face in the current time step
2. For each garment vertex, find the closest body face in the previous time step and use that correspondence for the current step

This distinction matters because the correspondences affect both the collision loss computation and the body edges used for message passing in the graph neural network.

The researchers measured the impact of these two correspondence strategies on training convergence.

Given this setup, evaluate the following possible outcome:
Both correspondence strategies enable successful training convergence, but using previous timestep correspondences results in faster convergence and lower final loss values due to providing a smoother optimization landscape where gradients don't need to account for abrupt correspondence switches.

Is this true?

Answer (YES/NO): NO